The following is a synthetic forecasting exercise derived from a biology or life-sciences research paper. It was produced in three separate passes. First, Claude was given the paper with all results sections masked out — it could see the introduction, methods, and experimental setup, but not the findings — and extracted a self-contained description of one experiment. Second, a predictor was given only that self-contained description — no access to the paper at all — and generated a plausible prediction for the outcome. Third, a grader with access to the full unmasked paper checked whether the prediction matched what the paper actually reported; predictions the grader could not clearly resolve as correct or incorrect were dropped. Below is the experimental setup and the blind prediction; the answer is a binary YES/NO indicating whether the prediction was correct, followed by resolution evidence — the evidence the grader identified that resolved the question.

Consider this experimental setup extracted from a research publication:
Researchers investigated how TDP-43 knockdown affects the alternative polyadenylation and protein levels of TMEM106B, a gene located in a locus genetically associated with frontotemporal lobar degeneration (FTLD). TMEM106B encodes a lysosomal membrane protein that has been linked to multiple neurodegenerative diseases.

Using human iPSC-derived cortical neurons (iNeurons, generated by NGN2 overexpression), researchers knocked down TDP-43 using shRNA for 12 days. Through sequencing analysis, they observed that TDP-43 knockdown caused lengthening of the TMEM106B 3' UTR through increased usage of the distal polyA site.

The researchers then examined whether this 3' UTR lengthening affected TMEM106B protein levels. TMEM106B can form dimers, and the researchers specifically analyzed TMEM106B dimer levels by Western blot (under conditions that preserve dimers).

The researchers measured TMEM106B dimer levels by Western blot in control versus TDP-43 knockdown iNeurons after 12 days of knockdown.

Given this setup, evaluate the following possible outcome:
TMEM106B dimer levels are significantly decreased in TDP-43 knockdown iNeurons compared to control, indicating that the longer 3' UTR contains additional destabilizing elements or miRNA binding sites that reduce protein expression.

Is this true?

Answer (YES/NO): YES